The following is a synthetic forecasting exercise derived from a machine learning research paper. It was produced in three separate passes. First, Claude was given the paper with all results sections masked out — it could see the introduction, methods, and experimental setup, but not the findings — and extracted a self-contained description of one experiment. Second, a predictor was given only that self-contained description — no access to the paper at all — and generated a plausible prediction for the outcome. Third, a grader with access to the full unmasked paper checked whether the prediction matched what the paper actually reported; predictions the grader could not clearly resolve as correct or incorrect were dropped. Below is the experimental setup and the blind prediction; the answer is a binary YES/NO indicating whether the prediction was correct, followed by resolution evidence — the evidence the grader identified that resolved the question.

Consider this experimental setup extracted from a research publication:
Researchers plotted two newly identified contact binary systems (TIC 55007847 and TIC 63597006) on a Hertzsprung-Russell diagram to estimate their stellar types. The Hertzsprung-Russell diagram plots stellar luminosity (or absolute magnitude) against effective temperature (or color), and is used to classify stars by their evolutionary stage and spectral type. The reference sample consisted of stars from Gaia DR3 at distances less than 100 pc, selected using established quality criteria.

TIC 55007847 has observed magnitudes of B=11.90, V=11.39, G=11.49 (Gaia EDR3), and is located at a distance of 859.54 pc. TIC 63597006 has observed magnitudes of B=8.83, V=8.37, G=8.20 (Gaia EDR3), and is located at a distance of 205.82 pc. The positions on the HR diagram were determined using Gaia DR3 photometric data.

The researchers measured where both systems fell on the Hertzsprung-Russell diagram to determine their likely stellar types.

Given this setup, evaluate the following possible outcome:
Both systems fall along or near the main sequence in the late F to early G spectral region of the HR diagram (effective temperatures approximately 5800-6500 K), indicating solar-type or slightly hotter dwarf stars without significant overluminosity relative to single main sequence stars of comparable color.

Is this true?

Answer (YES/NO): NO